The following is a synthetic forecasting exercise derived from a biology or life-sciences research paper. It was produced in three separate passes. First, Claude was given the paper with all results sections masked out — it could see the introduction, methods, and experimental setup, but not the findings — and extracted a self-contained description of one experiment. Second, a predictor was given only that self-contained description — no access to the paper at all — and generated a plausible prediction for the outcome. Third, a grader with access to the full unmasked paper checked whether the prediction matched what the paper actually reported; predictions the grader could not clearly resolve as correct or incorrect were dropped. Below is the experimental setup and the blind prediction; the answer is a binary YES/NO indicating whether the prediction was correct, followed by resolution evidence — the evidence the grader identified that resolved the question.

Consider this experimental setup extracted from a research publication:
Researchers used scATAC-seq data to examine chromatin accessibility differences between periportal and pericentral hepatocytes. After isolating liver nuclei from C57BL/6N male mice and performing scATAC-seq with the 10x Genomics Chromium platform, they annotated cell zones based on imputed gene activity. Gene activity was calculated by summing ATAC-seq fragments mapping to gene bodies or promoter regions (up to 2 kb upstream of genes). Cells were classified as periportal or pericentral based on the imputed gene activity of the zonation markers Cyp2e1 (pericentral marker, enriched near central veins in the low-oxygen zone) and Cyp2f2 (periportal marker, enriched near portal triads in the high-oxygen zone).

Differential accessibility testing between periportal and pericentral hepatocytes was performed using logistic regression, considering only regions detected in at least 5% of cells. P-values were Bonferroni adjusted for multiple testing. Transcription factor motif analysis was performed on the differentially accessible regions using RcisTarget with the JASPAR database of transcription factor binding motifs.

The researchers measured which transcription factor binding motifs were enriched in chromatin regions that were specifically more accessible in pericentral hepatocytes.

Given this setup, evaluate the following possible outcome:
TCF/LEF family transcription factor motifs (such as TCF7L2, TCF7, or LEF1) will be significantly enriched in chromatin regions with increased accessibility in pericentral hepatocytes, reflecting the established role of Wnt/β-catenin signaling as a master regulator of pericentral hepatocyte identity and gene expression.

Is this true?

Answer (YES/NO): YES